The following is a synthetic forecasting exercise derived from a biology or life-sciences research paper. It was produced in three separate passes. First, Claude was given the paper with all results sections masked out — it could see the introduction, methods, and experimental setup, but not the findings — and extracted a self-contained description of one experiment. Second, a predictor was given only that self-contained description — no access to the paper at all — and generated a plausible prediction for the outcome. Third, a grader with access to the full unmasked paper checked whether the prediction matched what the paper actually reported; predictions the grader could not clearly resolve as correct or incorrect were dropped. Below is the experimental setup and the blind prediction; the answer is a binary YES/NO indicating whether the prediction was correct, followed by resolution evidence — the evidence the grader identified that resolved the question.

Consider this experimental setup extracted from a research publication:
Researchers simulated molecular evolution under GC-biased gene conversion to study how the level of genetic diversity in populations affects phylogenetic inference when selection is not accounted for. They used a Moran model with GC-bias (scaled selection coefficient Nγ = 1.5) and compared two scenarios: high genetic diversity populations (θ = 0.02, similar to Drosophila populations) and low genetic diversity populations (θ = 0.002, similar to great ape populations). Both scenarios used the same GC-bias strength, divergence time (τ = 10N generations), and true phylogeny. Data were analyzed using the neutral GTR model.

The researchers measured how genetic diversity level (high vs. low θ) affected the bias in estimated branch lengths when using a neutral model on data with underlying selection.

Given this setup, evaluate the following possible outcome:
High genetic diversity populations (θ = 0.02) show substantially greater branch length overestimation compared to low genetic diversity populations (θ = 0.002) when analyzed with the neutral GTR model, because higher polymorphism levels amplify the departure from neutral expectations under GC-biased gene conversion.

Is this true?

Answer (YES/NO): NO